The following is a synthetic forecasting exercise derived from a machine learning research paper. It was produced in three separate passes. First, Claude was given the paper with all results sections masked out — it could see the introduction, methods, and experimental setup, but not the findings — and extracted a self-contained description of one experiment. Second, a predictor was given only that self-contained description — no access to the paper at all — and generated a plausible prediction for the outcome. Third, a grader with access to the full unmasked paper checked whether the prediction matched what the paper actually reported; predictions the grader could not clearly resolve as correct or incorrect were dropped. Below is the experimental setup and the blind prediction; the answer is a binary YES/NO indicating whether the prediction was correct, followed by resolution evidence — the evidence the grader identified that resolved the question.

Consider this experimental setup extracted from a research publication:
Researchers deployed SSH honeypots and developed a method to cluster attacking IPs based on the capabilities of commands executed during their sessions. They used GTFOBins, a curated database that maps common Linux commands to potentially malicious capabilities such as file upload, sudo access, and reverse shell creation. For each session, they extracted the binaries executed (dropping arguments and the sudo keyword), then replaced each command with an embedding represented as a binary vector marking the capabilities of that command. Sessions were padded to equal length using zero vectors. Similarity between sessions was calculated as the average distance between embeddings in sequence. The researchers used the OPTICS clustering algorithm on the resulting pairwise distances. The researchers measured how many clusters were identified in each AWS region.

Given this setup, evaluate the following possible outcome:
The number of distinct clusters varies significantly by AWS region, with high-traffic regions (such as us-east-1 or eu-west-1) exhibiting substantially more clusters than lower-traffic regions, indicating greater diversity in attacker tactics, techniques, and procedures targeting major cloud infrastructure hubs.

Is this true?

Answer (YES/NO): YES